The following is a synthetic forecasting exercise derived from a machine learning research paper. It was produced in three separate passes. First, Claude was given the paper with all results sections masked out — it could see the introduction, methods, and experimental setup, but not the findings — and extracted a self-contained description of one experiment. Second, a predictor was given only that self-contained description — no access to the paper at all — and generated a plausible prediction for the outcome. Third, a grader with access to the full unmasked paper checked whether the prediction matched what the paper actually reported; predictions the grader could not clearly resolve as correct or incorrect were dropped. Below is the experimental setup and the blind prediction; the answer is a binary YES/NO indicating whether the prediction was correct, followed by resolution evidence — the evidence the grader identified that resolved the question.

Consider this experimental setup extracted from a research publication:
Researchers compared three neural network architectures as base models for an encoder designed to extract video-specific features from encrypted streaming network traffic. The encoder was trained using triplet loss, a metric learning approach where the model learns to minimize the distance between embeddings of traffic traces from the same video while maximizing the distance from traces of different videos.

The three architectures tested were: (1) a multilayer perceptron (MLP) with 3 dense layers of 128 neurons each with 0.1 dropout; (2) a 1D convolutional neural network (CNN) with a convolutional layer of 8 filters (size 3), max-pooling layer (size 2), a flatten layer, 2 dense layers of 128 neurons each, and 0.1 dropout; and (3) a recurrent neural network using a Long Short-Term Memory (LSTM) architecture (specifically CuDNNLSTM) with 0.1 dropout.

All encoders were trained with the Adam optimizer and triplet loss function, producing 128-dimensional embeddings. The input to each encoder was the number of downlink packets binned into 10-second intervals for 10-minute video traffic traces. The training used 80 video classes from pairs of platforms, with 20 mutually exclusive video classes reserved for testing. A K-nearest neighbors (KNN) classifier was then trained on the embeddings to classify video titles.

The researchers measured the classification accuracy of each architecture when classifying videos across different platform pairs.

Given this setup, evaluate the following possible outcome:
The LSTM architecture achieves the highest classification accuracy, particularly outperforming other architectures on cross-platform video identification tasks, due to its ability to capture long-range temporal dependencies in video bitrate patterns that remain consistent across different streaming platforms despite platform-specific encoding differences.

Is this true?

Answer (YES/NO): YES